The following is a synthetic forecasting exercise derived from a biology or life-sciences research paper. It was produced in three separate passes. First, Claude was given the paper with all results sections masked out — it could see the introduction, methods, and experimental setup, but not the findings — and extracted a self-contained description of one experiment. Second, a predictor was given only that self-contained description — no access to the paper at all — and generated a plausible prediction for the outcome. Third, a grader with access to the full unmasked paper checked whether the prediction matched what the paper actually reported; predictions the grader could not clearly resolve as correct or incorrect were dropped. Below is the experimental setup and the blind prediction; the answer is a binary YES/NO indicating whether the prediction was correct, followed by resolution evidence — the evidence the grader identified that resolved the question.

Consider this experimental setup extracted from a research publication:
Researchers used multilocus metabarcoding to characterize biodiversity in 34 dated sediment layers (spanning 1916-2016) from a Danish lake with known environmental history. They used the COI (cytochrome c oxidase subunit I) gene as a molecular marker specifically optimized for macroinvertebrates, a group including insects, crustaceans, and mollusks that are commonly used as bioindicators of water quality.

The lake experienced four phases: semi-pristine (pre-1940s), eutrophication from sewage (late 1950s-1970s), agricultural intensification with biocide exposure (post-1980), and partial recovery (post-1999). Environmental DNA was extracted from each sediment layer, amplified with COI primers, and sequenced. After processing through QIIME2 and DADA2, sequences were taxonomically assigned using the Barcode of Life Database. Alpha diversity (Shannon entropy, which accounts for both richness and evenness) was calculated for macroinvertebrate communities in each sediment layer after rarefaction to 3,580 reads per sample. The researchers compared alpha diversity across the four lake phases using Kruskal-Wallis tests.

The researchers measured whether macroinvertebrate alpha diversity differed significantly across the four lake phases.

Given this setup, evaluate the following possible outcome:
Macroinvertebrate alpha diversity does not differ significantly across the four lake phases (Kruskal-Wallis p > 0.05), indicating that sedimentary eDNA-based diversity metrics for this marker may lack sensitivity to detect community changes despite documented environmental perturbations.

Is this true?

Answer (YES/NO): NO